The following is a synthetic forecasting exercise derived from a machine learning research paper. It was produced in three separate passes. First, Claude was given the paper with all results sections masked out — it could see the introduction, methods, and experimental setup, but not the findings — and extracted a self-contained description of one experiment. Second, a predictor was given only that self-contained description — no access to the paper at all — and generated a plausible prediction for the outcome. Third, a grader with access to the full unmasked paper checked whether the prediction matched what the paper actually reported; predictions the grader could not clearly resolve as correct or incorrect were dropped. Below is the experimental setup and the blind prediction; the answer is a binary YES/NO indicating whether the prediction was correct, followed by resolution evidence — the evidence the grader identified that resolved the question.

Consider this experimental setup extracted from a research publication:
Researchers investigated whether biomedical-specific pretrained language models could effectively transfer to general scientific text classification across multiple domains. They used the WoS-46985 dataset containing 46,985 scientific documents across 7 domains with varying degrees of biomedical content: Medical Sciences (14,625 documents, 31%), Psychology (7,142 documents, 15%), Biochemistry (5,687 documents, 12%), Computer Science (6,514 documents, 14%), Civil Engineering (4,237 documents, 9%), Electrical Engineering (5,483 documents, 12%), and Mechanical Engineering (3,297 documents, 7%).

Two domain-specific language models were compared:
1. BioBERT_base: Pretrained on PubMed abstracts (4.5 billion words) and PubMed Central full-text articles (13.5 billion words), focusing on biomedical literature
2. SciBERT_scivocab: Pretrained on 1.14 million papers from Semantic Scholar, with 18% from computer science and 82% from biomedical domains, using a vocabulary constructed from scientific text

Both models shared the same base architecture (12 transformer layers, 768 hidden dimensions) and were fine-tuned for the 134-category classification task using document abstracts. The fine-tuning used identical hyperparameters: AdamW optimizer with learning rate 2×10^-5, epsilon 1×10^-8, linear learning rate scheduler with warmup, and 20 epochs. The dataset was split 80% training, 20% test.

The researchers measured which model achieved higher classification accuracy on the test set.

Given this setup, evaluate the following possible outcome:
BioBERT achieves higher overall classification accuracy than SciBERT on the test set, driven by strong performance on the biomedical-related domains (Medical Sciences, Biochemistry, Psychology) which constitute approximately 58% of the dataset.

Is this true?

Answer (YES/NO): NO